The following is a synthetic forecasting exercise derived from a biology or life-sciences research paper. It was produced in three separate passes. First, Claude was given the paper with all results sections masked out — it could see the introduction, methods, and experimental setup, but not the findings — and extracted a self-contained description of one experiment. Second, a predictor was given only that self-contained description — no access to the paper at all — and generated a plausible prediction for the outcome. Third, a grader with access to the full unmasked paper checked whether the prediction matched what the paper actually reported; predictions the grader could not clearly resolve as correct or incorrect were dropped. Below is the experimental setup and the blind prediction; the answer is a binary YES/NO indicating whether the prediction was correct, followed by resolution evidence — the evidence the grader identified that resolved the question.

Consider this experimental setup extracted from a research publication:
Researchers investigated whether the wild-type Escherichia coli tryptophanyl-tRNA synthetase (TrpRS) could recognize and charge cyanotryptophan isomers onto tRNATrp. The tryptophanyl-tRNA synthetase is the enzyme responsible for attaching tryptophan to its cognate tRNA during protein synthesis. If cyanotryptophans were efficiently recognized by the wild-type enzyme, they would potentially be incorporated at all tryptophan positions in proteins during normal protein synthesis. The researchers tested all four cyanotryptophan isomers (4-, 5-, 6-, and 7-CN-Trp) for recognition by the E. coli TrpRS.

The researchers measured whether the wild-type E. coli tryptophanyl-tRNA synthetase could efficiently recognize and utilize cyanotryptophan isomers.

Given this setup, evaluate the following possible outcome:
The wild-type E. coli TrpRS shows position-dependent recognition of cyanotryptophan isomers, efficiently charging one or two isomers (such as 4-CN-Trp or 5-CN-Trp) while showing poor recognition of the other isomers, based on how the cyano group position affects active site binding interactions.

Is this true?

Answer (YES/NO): NO